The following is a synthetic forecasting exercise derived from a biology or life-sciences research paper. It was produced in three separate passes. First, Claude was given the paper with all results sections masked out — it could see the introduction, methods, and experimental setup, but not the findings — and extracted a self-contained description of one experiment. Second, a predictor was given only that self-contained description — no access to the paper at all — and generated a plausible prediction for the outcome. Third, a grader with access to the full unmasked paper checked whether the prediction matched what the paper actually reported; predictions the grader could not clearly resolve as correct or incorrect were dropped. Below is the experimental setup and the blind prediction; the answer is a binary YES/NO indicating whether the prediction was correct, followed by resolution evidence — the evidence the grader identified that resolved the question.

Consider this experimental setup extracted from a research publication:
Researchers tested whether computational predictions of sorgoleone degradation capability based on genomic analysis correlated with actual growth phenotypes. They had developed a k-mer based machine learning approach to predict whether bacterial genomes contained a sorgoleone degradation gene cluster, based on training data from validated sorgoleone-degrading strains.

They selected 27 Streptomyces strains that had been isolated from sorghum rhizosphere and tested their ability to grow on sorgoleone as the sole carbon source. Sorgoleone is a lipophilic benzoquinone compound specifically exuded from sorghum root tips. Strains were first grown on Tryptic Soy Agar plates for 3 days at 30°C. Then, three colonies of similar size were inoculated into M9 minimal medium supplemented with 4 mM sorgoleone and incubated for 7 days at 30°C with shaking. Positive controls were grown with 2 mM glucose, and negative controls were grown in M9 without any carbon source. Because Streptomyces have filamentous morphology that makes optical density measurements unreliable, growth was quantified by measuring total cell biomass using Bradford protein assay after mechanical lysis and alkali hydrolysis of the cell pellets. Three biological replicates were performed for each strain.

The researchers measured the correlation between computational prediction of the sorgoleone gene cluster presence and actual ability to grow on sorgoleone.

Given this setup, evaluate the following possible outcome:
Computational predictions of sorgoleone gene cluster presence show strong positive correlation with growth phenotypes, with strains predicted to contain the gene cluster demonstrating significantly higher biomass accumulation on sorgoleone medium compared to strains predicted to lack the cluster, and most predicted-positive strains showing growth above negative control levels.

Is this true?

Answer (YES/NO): YES